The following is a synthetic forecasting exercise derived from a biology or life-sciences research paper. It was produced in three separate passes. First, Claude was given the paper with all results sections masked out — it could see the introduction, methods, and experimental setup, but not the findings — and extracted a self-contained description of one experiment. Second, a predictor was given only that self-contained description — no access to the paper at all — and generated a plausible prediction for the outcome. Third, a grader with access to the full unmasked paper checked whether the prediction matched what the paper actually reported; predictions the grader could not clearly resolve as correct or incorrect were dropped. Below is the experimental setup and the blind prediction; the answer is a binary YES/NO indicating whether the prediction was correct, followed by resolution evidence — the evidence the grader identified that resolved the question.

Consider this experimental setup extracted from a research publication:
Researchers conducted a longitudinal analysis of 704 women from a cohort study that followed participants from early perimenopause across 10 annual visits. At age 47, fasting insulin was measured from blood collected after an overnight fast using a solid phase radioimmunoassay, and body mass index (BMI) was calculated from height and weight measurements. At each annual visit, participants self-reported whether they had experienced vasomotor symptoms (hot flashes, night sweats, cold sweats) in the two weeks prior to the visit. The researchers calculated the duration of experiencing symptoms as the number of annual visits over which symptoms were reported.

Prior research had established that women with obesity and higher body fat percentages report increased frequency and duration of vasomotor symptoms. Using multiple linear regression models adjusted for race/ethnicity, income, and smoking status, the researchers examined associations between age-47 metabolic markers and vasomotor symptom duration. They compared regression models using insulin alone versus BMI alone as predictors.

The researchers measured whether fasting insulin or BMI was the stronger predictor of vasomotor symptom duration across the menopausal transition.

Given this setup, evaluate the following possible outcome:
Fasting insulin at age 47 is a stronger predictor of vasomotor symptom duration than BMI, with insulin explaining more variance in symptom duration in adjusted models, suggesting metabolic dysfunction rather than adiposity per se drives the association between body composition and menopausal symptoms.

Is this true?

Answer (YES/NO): YES